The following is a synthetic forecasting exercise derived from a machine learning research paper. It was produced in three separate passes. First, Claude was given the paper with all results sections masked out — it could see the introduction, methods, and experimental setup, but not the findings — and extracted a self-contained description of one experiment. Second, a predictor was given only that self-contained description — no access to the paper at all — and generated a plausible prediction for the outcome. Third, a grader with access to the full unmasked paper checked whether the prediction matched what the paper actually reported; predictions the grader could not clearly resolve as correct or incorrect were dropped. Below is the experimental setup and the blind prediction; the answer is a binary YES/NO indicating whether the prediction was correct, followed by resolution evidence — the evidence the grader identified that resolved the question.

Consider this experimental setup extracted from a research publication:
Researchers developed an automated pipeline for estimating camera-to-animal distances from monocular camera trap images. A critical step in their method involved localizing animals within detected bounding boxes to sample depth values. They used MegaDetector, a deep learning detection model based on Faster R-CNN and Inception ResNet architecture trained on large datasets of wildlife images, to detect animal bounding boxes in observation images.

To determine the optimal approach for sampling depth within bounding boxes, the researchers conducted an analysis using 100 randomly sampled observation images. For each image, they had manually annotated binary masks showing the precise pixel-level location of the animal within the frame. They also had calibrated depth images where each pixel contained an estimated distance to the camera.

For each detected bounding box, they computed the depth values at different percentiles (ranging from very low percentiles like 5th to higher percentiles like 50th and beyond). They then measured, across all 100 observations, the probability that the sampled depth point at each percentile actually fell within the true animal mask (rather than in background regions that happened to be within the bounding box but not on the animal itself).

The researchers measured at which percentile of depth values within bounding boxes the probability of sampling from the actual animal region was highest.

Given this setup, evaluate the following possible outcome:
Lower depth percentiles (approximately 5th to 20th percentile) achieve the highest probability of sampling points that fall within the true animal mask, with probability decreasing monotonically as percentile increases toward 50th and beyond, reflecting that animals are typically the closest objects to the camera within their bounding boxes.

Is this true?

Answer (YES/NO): NO